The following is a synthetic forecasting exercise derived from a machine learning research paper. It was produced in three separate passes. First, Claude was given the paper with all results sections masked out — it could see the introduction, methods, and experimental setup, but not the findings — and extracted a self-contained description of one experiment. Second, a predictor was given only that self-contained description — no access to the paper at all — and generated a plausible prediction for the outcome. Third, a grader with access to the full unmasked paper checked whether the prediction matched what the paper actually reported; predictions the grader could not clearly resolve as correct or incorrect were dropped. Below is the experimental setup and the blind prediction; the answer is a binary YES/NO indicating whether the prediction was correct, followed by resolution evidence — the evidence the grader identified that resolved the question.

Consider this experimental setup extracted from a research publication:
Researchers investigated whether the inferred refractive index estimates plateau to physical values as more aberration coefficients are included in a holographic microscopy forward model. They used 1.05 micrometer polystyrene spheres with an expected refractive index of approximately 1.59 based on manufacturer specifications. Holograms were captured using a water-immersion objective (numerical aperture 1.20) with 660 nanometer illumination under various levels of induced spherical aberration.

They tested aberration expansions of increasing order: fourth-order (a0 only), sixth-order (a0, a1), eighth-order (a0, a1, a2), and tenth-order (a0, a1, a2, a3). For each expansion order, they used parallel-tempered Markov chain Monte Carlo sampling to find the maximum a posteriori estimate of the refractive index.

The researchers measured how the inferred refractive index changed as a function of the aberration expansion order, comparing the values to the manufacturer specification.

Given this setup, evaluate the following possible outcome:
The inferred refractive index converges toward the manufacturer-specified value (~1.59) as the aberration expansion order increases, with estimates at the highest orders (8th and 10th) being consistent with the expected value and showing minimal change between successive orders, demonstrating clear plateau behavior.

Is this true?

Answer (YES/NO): YES